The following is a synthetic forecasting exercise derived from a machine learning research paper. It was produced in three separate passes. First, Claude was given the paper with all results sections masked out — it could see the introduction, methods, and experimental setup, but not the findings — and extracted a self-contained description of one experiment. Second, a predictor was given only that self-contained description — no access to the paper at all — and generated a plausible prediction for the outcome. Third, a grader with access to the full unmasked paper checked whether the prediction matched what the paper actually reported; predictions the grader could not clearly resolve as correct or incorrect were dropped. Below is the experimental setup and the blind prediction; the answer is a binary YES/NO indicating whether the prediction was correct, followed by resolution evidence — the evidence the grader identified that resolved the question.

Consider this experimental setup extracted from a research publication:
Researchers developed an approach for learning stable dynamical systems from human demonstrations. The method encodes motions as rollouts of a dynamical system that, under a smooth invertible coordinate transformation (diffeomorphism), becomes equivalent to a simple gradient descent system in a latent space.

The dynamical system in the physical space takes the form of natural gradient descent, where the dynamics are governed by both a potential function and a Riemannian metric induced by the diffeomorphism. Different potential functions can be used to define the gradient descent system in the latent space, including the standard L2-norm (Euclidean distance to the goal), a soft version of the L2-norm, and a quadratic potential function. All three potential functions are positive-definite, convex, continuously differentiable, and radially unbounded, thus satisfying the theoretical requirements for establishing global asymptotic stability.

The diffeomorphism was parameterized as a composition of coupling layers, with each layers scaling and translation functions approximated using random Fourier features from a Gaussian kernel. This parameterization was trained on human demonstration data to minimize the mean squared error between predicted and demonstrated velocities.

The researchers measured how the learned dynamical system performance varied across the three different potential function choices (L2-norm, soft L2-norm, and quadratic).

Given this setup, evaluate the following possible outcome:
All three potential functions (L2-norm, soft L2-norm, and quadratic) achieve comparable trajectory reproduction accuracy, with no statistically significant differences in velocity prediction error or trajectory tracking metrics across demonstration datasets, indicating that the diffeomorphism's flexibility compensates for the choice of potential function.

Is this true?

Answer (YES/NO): YES